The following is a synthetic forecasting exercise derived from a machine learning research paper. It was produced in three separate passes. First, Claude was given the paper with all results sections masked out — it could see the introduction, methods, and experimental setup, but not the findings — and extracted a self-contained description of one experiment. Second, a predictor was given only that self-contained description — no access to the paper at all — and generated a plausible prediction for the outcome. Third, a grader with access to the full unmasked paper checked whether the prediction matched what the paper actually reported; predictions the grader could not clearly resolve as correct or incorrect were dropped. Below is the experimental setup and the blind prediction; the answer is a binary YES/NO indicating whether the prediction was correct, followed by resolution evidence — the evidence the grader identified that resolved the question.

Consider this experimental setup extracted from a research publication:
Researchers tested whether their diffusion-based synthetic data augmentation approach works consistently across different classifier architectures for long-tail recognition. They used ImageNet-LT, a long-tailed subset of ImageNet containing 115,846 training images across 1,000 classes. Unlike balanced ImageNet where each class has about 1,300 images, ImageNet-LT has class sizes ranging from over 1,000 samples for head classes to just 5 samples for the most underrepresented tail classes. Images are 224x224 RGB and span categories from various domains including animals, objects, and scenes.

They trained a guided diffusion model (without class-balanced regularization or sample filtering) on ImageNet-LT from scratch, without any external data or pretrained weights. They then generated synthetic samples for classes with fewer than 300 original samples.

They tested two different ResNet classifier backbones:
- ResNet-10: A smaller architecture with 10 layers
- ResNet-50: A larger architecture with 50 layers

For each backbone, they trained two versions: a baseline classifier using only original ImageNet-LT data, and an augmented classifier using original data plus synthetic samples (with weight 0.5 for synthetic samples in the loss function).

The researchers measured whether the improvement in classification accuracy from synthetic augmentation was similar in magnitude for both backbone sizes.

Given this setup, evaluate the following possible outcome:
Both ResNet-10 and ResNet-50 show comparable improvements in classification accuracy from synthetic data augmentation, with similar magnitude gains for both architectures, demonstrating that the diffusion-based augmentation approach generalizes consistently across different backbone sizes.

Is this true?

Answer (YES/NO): YES